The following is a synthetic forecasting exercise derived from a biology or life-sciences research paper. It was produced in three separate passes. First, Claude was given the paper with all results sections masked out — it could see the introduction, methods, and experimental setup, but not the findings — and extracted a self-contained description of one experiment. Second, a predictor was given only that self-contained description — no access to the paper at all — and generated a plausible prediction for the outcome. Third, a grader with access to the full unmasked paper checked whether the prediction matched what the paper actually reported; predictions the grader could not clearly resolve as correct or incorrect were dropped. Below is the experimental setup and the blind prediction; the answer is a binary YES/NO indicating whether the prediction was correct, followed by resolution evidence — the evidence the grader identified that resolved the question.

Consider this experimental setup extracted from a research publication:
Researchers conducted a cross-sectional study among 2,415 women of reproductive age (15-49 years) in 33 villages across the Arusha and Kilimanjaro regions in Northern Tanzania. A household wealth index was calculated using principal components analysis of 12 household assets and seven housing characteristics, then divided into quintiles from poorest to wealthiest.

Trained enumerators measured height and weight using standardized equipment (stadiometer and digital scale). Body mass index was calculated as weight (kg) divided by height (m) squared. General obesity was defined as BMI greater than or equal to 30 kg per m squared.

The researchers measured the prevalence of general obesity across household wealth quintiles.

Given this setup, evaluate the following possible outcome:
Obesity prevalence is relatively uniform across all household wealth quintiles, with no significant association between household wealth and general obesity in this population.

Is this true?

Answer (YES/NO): NO